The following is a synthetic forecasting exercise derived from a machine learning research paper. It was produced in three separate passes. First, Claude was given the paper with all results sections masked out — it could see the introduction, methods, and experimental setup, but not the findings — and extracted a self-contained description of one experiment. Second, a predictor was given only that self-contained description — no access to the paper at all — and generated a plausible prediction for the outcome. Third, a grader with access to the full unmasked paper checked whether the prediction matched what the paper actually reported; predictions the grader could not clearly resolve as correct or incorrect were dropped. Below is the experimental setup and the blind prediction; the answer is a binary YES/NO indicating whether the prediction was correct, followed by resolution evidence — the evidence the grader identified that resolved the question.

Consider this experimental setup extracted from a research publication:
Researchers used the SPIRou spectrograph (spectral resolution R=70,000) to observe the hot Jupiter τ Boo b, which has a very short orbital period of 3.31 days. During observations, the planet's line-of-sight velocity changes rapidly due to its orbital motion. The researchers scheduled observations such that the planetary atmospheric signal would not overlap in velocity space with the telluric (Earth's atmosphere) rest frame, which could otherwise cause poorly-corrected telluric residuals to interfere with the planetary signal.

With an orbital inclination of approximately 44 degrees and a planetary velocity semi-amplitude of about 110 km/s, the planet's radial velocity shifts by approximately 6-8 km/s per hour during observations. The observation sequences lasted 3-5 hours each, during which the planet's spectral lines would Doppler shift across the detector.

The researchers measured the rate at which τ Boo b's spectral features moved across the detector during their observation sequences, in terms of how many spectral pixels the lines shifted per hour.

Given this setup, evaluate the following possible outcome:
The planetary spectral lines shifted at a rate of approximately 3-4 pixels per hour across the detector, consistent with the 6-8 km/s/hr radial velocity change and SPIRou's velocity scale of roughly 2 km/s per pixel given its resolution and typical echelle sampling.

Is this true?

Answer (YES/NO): YES